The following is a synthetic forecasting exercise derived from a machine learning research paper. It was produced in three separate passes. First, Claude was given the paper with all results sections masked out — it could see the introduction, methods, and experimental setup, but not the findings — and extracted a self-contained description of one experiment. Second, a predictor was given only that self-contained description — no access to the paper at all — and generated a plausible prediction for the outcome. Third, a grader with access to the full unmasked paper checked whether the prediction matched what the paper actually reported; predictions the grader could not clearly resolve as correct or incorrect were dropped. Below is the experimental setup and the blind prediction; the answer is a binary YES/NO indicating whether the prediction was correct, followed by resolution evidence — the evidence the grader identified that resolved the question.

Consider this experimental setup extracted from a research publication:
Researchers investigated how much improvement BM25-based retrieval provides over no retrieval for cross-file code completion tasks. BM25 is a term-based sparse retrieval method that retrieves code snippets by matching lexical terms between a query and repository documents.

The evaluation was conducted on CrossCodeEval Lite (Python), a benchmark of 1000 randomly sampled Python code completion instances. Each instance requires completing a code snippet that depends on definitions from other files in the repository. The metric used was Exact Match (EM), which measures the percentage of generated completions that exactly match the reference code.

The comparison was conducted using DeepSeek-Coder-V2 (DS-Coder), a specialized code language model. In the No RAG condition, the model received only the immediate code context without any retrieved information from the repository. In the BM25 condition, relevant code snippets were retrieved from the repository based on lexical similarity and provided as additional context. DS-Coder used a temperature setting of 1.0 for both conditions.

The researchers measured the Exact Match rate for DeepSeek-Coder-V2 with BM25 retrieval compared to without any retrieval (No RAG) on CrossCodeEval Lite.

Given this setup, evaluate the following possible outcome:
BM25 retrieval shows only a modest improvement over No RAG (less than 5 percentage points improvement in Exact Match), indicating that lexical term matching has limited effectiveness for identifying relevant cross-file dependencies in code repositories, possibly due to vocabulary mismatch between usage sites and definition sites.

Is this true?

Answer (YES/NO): NO